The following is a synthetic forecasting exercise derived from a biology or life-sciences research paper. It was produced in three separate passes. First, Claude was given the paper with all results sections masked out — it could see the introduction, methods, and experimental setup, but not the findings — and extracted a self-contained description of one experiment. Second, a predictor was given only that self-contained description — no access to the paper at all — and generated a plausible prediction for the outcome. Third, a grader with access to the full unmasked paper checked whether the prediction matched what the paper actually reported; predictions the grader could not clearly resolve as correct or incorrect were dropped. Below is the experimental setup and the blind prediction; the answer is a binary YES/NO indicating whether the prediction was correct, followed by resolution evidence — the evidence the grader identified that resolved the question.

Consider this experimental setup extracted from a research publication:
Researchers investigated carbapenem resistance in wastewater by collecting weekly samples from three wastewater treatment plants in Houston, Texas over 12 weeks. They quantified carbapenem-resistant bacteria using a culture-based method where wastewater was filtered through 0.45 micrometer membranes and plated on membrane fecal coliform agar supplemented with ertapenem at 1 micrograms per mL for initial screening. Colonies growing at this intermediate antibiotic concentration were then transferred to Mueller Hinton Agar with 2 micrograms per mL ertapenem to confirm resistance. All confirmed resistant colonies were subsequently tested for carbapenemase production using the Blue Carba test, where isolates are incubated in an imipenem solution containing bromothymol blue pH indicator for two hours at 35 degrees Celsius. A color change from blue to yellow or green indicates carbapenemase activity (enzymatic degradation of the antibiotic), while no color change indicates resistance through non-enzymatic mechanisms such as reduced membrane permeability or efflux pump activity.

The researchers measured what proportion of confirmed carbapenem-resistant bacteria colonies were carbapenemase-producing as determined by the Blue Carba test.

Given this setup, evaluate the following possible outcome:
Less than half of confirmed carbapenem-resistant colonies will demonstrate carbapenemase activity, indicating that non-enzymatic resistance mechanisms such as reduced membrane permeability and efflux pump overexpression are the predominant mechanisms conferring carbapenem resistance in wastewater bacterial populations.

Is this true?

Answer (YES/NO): YES